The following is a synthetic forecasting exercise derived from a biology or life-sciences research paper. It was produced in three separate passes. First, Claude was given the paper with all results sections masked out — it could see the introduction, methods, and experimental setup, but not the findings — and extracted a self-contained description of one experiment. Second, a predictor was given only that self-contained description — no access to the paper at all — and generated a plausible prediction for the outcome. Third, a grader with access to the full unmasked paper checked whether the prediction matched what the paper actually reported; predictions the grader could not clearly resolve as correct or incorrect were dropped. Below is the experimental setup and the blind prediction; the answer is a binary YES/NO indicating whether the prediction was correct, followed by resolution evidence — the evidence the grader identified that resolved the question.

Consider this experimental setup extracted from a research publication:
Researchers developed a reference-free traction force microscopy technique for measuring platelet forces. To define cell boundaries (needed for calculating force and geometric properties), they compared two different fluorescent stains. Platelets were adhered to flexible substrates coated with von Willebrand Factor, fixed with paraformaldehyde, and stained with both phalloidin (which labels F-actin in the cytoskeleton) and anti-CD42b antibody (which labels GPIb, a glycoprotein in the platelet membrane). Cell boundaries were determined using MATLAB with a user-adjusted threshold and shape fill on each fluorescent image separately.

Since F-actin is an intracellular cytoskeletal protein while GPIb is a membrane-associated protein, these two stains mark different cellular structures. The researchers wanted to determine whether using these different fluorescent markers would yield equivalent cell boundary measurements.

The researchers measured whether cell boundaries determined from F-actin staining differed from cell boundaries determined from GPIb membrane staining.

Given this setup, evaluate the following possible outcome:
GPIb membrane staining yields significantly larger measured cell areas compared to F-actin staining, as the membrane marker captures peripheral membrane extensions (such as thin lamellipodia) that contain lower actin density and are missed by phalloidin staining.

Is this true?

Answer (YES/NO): NO